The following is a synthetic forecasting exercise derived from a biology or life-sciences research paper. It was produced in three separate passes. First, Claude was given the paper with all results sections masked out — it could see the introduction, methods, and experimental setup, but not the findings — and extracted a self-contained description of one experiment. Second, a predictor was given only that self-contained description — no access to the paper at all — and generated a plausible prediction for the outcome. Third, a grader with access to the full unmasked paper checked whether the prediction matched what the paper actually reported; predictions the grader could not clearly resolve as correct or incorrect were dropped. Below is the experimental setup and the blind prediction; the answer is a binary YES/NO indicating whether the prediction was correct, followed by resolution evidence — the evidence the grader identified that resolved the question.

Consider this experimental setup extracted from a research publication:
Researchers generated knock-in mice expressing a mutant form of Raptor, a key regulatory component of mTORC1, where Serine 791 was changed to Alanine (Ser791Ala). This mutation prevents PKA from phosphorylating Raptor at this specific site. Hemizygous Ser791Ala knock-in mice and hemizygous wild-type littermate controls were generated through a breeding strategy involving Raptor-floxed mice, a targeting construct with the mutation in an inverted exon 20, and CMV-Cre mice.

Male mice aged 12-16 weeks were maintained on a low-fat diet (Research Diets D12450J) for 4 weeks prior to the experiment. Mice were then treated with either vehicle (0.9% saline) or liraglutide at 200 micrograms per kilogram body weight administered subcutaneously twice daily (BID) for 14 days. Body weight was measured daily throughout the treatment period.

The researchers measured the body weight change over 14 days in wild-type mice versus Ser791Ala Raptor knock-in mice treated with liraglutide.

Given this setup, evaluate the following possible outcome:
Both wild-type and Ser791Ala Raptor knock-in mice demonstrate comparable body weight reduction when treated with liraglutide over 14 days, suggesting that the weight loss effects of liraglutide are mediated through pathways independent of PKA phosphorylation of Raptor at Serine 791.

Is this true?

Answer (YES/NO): NO